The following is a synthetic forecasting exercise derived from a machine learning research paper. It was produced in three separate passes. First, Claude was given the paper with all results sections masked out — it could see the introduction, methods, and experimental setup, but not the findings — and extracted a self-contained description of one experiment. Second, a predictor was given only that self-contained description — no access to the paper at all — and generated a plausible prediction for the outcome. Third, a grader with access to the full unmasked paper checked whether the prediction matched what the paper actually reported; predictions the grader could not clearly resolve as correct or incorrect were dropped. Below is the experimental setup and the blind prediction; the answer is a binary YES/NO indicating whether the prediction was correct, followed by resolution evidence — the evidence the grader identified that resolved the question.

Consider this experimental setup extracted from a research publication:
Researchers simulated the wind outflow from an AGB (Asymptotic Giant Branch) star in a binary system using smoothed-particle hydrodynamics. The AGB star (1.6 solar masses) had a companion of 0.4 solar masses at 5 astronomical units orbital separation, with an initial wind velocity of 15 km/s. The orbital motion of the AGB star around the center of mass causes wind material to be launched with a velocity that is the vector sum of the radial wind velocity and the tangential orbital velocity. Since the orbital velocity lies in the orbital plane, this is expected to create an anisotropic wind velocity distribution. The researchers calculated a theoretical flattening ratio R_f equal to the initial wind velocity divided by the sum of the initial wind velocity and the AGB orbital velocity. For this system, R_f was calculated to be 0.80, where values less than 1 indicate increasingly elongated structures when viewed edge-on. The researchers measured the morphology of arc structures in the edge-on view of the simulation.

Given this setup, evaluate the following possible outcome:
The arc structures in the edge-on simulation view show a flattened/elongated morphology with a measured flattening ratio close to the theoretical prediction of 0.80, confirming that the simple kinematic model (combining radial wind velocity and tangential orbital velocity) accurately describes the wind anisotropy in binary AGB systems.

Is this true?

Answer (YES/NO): YES